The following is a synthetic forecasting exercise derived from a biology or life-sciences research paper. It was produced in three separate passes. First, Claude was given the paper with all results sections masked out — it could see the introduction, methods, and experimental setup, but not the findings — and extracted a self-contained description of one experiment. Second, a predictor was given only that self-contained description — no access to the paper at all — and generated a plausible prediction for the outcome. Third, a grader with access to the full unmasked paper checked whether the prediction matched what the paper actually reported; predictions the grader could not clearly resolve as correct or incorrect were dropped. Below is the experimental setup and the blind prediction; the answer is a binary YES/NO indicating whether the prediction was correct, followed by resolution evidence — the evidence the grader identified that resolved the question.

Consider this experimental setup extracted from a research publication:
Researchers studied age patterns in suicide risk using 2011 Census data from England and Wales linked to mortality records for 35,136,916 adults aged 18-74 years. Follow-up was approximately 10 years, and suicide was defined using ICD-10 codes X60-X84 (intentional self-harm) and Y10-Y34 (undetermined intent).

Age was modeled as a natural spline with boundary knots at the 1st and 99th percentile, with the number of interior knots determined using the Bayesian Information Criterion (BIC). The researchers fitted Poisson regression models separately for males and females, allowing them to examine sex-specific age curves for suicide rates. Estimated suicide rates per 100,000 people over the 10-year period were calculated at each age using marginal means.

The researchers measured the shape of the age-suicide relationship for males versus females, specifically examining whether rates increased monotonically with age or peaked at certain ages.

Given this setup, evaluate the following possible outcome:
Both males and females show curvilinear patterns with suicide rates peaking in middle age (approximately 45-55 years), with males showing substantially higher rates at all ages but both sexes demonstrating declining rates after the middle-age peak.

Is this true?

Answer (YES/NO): NO